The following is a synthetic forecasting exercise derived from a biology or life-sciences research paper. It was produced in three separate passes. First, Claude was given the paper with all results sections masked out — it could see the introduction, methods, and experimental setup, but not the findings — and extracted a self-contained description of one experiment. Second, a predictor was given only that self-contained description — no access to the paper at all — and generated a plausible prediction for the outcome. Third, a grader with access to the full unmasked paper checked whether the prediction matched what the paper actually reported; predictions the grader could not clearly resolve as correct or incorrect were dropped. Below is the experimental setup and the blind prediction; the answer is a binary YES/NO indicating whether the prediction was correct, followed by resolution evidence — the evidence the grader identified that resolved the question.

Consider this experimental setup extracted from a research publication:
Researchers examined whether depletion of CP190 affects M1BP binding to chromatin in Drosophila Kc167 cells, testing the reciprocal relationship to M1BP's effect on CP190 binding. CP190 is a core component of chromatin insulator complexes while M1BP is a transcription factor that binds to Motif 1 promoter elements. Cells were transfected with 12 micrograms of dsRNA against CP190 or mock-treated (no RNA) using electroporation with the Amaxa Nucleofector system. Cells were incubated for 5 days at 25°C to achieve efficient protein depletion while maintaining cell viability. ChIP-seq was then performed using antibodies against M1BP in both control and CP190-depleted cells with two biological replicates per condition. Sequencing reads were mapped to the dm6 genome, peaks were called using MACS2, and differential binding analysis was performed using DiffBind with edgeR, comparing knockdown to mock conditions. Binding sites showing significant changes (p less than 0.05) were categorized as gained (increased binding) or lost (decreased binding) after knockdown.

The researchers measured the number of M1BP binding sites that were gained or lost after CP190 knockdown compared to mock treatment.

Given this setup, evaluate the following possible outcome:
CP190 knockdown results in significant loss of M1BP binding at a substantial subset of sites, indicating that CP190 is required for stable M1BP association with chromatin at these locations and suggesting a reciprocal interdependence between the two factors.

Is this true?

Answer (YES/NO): YES